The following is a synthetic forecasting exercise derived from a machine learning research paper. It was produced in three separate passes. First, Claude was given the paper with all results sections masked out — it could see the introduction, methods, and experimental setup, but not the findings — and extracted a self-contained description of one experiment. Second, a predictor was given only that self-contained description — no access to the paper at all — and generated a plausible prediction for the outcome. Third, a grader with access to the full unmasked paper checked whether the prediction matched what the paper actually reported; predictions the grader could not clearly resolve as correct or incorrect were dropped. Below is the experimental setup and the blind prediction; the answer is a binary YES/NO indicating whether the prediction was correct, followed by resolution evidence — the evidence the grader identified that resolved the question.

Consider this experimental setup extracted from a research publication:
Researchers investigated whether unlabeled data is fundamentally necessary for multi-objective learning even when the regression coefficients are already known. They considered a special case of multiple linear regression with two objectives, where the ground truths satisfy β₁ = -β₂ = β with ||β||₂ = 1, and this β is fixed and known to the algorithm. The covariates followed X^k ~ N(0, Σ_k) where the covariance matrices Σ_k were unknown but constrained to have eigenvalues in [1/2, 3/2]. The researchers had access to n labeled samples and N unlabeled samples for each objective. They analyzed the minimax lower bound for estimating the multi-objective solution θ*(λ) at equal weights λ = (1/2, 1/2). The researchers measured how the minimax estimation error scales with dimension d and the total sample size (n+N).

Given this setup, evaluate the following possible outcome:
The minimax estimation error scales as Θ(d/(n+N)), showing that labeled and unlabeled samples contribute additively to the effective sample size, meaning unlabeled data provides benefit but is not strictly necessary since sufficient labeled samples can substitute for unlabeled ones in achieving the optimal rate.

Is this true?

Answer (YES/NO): NO